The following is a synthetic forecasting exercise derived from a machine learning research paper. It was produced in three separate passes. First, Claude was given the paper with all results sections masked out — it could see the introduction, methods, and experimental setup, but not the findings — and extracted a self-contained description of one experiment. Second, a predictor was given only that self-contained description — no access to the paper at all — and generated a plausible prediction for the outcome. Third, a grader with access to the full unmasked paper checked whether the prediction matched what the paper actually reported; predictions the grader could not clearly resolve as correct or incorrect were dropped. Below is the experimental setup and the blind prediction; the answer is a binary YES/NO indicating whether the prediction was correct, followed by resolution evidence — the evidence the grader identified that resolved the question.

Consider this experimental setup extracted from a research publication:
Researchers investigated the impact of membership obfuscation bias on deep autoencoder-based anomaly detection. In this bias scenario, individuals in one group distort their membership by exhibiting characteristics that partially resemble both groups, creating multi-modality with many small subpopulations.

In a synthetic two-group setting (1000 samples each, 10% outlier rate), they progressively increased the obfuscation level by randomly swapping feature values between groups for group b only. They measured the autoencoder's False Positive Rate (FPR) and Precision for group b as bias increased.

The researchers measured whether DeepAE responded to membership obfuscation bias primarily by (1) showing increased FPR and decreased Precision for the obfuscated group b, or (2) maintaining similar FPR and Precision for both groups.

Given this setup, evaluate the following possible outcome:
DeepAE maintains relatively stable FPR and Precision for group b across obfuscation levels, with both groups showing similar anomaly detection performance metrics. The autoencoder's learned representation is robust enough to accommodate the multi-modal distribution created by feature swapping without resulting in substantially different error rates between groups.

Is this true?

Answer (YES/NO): NO